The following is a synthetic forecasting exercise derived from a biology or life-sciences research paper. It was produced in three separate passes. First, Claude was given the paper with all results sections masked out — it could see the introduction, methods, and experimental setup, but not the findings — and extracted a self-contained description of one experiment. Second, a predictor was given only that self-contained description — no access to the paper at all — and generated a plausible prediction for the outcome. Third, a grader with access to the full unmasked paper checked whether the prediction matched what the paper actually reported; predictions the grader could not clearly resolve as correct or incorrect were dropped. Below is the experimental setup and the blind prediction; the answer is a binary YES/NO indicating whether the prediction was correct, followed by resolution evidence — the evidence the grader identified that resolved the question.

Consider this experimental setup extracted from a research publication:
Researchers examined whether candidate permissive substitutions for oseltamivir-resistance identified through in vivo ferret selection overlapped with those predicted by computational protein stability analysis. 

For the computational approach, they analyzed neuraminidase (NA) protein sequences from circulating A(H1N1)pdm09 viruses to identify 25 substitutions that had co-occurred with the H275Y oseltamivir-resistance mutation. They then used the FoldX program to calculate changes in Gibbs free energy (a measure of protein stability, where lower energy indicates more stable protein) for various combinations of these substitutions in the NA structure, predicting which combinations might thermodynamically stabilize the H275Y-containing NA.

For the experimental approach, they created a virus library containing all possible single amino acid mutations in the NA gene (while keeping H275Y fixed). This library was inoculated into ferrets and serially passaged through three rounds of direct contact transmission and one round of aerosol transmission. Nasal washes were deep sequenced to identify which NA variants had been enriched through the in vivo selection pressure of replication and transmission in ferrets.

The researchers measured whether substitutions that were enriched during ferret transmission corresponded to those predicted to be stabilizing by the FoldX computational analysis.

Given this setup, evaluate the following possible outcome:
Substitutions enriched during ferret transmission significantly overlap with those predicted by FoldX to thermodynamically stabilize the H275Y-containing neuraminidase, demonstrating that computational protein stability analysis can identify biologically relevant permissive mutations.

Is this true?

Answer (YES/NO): NO